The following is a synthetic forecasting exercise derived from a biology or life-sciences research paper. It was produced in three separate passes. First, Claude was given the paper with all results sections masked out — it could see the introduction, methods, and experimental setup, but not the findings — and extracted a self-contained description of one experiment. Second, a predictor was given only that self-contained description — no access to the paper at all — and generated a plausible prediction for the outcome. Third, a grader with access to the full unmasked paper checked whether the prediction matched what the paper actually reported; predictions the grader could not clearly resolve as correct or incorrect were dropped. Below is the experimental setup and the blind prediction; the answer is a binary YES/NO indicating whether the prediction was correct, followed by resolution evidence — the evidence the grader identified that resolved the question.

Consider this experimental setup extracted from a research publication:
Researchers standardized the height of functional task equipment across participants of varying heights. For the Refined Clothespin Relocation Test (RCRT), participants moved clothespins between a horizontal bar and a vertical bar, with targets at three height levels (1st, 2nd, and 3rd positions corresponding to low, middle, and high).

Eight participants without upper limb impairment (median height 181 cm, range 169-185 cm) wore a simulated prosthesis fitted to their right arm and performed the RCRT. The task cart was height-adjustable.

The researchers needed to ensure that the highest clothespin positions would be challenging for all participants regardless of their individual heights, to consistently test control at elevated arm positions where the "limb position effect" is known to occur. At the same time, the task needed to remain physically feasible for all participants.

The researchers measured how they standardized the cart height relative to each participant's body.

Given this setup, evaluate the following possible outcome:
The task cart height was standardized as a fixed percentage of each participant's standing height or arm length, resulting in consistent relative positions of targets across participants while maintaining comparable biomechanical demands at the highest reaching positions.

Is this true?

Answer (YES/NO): NO